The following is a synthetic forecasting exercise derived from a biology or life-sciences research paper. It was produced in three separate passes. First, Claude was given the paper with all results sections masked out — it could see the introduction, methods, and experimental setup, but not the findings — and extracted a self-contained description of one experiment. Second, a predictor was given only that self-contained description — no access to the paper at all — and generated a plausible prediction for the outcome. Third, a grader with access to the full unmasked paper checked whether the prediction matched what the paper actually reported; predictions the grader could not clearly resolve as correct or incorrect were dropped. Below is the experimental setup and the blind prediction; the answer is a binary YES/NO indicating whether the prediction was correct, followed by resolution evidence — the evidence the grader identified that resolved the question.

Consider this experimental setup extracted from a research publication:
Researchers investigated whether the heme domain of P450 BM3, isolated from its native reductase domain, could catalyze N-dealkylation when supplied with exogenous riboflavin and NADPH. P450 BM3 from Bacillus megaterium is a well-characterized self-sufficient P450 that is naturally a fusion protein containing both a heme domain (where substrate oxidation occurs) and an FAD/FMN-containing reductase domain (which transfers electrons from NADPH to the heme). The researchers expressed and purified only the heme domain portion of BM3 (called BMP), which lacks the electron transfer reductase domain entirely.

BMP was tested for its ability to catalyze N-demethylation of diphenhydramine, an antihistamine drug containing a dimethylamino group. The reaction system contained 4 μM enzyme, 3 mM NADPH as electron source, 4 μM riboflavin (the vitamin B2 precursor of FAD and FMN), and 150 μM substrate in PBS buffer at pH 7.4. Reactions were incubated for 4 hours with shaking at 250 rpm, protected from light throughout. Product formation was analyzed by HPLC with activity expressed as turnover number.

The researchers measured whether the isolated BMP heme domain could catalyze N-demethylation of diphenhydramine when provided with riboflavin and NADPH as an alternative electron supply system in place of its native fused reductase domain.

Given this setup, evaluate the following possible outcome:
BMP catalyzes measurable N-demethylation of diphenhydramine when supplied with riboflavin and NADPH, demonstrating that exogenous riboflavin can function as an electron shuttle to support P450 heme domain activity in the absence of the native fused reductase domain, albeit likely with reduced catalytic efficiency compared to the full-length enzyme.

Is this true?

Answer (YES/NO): YES